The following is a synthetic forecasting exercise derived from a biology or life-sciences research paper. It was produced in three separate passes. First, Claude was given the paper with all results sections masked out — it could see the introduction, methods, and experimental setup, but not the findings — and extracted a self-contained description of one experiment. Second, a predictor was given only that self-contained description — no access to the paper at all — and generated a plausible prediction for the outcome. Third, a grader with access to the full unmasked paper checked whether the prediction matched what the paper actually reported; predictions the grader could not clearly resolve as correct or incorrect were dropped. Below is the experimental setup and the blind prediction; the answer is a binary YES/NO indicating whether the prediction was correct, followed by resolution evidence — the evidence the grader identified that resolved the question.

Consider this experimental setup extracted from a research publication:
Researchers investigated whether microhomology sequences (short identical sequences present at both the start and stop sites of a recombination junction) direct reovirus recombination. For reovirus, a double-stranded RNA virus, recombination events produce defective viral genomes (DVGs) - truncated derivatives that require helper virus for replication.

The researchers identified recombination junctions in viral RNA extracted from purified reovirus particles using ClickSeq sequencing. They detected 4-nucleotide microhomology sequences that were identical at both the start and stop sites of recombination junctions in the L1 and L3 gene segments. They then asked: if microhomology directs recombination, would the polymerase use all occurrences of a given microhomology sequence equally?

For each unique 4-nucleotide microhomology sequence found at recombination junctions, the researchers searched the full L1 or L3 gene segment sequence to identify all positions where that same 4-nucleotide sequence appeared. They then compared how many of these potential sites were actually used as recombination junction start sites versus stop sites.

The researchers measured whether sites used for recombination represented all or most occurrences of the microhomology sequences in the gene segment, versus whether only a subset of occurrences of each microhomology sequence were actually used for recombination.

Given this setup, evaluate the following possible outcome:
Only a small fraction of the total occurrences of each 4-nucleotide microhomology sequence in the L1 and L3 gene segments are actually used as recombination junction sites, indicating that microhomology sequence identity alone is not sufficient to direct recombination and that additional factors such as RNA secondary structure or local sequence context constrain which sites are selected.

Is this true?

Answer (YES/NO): YES